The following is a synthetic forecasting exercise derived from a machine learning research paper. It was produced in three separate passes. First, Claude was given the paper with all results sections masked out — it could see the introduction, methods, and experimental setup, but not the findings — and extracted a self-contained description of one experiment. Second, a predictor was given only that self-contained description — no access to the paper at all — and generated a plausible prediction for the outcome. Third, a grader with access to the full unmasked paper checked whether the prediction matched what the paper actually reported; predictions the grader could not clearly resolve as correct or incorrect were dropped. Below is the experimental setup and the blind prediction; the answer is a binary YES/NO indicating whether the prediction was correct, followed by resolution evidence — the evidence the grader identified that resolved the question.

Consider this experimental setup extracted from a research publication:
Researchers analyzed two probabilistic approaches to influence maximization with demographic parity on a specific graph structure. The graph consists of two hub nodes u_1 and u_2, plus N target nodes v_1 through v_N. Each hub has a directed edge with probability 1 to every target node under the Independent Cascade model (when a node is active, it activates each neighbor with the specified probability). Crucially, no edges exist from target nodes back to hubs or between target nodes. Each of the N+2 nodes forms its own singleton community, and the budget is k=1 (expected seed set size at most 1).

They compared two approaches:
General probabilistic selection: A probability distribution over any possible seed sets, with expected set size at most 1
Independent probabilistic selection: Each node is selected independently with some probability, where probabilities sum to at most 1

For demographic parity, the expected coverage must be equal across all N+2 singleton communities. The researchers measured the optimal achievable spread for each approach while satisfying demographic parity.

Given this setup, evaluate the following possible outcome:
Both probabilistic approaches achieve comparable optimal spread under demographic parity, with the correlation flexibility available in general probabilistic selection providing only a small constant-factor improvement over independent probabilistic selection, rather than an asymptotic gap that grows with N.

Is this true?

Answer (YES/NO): NO